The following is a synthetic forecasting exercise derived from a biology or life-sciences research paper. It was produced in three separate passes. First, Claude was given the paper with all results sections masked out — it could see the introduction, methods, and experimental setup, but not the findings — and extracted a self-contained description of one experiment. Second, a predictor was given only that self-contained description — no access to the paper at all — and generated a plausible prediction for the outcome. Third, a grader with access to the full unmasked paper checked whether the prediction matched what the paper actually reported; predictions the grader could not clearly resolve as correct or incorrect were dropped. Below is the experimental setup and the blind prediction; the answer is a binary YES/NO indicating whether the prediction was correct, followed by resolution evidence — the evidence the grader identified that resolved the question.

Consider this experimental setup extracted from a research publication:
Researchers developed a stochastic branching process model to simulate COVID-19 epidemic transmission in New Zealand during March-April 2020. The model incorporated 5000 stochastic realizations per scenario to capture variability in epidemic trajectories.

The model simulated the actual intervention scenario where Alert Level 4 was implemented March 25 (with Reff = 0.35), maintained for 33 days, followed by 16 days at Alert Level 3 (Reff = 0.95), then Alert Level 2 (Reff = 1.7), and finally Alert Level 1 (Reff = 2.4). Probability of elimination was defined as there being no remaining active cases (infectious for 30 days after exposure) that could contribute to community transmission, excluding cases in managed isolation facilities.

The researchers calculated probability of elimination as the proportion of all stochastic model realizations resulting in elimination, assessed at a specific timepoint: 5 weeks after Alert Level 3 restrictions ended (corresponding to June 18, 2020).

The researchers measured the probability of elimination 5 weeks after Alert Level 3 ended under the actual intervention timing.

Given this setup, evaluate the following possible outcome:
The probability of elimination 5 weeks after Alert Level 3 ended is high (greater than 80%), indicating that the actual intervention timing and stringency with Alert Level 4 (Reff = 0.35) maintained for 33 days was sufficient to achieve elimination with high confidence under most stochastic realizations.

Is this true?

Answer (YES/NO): NO